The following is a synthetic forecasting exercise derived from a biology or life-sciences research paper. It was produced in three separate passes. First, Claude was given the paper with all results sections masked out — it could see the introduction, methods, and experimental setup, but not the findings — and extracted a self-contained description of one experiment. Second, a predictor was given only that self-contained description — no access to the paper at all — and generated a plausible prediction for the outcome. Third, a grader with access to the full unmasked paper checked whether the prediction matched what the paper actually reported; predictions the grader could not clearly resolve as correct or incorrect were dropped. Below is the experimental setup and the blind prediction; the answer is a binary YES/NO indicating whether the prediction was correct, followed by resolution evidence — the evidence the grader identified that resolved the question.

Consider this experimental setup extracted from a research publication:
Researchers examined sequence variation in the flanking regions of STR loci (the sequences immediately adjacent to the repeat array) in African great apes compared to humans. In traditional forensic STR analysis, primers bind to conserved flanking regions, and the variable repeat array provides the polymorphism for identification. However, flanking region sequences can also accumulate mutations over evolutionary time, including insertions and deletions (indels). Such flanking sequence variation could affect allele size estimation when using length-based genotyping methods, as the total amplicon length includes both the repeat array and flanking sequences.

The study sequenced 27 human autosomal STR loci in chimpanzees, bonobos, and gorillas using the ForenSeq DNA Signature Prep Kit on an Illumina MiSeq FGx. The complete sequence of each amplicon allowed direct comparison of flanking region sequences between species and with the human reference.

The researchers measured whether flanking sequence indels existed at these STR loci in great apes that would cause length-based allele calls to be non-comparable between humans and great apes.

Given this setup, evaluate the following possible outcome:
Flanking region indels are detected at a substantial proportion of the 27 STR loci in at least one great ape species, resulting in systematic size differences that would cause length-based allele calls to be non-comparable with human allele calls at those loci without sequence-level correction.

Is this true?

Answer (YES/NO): YES